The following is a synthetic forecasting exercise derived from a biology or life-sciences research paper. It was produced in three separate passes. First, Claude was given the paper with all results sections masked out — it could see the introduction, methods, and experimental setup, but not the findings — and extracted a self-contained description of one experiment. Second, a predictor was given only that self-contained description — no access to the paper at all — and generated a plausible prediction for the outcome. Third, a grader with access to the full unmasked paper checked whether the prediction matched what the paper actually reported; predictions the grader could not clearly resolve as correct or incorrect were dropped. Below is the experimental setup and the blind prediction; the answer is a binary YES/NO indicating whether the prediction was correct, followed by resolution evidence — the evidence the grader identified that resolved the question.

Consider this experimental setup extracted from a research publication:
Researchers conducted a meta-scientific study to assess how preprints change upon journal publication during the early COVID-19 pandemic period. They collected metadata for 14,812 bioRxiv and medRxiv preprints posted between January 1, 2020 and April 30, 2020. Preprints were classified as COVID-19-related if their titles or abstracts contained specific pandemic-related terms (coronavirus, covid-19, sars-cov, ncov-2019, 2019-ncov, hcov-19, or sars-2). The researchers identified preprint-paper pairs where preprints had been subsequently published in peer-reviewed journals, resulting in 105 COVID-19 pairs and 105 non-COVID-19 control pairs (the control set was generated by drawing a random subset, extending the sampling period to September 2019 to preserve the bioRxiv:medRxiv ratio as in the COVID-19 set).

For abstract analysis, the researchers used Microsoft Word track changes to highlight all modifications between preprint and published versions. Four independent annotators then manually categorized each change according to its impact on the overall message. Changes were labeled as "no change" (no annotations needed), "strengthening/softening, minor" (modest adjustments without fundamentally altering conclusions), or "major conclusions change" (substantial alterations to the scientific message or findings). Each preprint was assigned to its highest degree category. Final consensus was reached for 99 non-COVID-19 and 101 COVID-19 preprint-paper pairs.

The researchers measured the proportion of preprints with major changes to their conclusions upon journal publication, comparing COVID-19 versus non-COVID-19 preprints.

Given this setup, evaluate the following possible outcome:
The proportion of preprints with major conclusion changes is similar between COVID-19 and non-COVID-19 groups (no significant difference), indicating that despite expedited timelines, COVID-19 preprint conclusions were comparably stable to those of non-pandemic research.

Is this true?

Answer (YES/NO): NO